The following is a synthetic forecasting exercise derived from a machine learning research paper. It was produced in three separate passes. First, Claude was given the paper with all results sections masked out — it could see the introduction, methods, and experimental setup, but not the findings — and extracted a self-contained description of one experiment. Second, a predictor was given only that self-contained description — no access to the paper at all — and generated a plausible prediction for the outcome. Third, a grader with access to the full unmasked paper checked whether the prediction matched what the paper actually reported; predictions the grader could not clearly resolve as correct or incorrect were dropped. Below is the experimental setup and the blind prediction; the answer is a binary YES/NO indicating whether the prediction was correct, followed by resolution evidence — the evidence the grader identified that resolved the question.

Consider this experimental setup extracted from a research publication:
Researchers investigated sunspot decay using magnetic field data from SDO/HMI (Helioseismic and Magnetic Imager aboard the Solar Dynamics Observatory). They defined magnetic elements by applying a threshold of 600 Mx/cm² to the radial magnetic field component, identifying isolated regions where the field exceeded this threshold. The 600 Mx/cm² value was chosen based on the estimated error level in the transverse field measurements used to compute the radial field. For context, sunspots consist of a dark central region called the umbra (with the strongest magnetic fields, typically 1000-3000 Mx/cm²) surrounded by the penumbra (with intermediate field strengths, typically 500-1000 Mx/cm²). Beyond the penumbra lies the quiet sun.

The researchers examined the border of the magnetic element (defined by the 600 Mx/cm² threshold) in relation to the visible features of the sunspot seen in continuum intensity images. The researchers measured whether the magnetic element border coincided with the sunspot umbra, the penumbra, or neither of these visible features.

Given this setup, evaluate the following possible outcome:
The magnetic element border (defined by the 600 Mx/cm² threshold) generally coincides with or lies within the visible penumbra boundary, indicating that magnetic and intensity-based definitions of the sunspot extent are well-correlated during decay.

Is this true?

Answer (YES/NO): NO